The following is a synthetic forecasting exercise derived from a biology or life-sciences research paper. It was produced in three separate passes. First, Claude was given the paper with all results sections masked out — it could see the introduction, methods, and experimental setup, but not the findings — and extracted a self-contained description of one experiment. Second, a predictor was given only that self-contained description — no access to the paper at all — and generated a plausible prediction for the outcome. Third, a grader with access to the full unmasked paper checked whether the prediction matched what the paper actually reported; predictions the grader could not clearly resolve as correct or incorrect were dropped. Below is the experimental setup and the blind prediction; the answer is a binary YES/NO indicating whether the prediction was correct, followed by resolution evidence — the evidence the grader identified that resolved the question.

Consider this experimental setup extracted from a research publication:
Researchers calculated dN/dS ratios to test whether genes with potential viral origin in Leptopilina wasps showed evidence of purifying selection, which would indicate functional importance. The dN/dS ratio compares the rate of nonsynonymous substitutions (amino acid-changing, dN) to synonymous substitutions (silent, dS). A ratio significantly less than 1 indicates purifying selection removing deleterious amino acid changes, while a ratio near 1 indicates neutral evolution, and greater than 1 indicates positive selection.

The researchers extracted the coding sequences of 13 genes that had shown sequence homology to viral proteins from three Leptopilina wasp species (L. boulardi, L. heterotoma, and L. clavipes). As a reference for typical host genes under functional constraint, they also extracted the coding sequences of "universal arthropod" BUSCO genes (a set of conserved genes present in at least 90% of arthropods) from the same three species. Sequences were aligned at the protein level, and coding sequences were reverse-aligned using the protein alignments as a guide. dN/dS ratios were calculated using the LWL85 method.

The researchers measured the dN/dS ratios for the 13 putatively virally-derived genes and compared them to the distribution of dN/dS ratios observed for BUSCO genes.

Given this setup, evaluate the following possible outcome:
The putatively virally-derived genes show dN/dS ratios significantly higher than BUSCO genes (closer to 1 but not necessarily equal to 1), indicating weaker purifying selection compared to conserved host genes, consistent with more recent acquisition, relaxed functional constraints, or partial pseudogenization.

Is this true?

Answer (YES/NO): NO